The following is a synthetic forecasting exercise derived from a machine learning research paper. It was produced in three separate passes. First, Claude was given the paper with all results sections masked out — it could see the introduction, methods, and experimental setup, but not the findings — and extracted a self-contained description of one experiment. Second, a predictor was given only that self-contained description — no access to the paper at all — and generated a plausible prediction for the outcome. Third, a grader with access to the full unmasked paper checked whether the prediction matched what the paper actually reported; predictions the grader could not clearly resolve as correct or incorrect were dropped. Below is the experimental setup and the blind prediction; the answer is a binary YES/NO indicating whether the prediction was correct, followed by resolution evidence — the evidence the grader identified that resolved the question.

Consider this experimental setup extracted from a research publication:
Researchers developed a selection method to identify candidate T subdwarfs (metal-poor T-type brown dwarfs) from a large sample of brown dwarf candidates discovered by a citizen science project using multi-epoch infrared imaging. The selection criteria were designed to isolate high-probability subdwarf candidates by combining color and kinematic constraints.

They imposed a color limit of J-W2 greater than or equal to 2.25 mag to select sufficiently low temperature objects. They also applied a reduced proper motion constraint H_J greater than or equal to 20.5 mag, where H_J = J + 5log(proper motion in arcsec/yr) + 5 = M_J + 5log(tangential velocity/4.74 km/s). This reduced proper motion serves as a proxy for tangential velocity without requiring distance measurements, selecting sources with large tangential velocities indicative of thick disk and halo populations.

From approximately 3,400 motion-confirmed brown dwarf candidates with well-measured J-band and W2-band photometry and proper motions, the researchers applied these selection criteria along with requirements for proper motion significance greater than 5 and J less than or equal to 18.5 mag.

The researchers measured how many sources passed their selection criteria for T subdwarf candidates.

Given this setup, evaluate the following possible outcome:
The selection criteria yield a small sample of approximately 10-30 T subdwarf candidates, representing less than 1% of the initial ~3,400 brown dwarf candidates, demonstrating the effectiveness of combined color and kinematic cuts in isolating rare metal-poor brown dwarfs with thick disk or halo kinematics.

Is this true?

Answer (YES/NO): NO